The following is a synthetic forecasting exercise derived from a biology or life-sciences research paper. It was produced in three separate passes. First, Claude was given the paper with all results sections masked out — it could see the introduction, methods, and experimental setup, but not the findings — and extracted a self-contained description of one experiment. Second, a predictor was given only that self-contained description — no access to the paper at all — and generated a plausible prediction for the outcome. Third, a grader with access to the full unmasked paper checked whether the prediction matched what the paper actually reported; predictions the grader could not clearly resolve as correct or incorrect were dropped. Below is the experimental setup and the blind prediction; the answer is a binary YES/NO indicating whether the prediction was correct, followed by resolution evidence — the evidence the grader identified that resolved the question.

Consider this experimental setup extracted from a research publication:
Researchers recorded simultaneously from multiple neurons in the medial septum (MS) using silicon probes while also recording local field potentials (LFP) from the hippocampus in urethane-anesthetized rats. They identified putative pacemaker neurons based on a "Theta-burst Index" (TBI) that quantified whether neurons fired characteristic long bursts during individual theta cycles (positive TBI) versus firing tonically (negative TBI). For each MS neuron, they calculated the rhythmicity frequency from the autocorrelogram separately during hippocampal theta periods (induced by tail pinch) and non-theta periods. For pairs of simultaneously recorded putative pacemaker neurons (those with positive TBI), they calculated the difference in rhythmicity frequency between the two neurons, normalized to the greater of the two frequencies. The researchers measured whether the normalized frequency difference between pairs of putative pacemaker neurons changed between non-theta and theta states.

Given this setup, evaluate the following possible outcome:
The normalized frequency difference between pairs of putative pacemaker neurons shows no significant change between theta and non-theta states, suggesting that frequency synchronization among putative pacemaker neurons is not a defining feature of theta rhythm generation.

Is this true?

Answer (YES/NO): NO